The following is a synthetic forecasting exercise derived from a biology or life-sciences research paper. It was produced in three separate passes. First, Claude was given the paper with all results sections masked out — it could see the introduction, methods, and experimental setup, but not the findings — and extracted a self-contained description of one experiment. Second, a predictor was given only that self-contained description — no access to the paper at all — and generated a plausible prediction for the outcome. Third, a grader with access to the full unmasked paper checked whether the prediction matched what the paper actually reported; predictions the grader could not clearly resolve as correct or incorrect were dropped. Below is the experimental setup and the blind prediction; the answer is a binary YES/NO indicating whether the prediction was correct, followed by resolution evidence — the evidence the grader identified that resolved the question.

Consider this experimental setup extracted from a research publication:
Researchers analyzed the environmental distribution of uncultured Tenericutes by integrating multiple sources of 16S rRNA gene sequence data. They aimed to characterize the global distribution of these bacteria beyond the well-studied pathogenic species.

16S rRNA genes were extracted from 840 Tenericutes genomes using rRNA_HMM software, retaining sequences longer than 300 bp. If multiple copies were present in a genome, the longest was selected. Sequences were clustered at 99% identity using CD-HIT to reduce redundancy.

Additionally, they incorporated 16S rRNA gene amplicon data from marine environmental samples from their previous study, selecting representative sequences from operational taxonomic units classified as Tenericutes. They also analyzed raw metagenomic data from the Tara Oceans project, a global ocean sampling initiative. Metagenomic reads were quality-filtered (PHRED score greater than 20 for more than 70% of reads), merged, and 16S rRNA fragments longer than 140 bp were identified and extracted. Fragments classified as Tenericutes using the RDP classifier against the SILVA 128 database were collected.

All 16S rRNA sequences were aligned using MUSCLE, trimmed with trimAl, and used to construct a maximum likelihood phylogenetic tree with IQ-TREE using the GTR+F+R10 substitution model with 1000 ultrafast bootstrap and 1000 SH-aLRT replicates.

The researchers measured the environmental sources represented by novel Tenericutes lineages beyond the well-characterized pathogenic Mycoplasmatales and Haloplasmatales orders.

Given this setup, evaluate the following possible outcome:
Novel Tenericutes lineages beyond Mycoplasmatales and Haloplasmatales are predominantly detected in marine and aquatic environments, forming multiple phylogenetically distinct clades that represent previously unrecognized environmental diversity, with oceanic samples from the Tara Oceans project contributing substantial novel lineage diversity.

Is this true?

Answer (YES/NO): NO